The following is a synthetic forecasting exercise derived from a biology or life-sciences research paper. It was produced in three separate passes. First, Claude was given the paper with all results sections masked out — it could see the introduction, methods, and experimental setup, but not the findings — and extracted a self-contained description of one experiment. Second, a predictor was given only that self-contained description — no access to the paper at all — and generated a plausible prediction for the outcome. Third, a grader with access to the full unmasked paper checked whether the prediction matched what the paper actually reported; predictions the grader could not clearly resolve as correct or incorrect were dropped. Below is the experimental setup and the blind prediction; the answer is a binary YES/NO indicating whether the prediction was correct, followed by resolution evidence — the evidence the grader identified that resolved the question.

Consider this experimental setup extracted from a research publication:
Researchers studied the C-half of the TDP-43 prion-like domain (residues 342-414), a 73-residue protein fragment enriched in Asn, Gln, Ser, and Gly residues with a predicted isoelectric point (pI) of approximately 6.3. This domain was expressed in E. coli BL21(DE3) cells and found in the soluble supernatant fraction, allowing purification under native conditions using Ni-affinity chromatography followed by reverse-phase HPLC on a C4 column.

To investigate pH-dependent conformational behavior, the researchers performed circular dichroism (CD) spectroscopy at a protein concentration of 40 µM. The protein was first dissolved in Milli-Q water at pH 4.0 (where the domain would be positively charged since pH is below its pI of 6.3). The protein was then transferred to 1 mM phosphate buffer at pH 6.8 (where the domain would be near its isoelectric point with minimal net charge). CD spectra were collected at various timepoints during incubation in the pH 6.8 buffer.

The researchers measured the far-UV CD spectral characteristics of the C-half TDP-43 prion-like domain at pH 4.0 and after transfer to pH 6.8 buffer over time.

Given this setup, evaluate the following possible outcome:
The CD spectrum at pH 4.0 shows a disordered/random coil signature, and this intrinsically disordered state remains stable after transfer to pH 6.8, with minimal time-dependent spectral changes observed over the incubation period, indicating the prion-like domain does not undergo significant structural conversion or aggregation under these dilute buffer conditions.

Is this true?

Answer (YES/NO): NO